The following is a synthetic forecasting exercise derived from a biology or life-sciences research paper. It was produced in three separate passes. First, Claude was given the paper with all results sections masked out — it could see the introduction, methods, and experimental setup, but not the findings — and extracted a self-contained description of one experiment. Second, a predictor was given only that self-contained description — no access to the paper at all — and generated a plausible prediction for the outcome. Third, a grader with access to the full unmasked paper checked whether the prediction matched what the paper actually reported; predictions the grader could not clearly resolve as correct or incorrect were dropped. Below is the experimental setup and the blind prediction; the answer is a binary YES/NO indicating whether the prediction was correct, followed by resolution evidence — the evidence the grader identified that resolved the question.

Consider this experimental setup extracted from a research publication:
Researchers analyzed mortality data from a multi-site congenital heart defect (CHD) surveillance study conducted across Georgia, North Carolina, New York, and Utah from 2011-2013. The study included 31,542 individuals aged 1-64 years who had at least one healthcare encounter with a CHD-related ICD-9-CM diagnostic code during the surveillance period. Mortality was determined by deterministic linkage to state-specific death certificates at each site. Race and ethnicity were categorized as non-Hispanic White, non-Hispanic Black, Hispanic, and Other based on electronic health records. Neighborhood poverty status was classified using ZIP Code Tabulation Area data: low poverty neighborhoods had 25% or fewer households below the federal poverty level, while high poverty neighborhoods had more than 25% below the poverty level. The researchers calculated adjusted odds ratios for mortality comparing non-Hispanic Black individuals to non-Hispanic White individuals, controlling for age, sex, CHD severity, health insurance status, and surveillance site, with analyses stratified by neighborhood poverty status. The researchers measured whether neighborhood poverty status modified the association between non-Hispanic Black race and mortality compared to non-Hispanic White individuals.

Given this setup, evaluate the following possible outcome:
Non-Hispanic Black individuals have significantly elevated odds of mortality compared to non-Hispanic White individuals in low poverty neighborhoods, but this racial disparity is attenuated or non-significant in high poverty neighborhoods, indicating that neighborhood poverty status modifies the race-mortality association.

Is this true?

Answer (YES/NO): NO